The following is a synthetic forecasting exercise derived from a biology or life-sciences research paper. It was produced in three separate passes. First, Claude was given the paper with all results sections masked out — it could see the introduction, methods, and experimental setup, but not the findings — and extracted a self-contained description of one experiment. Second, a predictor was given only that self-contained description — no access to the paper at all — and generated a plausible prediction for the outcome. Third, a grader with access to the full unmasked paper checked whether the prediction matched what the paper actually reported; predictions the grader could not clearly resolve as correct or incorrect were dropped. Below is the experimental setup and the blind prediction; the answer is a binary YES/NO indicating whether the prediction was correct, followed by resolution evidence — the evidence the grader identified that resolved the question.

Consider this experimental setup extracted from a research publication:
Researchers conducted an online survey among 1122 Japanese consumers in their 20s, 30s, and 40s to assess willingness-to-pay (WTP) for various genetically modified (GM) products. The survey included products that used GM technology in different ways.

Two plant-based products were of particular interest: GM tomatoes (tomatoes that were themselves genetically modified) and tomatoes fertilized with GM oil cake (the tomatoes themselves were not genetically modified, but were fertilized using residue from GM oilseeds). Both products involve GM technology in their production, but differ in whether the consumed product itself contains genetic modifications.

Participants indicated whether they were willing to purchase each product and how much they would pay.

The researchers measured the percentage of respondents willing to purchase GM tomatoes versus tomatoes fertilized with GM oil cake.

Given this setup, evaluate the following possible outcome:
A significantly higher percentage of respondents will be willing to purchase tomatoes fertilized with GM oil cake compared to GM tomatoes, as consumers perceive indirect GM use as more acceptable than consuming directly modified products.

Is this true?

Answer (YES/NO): YES